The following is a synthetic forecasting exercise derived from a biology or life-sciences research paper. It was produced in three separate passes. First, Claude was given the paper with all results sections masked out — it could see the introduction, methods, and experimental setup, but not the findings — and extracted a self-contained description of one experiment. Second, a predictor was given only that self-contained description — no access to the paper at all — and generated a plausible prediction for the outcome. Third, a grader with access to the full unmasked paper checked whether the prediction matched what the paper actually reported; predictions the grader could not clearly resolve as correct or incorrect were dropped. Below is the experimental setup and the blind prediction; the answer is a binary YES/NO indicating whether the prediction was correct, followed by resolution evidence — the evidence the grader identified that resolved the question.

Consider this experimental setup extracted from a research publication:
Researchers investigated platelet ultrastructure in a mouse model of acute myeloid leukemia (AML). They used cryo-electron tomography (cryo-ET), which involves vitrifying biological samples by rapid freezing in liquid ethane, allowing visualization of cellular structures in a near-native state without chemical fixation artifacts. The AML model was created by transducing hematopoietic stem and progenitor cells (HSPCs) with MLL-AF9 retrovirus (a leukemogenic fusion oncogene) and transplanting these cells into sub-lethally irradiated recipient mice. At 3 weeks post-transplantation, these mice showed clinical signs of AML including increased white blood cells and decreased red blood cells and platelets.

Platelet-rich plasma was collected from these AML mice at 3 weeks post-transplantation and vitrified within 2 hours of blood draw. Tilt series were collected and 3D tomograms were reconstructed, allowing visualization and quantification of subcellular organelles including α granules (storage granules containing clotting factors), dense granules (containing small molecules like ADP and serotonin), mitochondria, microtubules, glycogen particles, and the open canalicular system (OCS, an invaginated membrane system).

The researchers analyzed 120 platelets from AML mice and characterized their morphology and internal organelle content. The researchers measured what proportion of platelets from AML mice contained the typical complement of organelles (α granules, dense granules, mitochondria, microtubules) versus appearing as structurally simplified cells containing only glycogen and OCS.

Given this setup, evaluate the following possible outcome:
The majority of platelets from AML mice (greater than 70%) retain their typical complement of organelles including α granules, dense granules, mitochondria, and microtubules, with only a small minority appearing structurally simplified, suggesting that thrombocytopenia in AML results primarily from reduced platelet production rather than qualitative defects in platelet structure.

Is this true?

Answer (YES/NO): NO